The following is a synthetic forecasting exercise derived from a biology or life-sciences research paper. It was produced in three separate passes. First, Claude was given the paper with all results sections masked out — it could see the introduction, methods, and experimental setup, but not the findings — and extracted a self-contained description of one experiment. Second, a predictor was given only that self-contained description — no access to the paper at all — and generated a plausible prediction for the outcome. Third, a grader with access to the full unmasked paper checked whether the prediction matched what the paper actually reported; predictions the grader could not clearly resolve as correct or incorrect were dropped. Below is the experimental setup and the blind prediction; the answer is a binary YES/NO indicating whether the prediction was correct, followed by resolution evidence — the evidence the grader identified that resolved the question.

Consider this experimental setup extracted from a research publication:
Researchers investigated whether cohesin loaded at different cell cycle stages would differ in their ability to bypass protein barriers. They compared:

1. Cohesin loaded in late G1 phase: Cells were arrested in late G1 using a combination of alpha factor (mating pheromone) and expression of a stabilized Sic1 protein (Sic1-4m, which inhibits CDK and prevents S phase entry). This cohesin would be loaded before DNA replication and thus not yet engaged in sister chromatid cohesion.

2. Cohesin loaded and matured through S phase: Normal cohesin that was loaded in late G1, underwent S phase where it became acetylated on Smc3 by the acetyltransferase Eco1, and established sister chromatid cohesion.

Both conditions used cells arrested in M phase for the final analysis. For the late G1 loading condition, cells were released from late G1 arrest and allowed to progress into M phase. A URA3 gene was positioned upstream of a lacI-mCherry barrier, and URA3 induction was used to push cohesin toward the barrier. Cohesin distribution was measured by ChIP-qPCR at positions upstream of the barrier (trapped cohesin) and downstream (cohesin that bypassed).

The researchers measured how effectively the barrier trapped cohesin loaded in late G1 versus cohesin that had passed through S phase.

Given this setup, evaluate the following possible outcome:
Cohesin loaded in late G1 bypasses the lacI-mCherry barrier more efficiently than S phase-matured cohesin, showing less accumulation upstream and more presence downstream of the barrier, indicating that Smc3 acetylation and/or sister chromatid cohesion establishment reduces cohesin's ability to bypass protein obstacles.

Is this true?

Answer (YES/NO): YES